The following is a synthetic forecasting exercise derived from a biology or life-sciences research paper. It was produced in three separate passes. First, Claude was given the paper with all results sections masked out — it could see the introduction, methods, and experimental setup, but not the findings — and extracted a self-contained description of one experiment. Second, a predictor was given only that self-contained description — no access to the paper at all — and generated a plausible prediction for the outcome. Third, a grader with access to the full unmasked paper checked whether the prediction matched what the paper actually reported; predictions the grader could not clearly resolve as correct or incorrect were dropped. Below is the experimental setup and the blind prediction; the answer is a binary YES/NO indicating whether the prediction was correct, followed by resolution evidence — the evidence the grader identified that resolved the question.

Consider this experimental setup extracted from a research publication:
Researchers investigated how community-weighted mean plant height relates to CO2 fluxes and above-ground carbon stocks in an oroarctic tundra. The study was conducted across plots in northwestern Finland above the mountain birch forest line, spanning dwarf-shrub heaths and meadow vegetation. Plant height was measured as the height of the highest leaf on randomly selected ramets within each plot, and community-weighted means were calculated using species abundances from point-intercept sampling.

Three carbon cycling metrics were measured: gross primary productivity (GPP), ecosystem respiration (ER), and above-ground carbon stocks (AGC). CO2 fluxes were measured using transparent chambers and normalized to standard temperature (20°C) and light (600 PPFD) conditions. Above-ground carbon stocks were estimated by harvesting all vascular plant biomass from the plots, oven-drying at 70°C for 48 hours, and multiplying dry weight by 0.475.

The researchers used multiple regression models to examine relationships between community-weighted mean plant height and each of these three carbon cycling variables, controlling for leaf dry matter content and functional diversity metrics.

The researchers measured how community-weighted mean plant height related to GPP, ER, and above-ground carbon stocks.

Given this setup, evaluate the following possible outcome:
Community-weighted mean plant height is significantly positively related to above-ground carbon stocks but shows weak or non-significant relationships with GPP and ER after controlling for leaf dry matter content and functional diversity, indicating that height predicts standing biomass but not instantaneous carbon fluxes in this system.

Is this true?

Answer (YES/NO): NO